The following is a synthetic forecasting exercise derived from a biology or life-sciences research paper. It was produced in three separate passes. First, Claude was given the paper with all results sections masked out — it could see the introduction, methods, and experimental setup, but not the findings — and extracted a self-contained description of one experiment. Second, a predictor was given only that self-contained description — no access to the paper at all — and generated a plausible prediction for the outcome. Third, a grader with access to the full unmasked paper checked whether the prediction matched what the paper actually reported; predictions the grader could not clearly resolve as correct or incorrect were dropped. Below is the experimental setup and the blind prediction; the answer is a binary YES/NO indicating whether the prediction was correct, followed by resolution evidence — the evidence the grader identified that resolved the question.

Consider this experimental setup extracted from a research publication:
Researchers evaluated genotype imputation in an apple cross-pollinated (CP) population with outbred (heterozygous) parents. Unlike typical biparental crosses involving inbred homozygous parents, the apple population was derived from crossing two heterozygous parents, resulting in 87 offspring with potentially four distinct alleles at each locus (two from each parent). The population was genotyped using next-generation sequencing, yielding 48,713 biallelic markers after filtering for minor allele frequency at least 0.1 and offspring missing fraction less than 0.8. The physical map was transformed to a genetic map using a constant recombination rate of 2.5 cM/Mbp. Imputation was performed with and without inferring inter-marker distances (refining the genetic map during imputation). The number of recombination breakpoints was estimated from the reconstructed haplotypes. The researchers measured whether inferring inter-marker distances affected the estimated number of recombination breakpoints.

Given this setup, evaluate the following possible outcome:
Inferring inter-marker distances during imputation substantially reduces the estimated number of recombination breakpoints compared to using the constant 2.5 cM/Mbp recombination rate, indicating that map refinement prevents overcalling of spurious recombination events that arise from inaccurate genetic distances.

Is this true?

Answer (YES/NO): NO